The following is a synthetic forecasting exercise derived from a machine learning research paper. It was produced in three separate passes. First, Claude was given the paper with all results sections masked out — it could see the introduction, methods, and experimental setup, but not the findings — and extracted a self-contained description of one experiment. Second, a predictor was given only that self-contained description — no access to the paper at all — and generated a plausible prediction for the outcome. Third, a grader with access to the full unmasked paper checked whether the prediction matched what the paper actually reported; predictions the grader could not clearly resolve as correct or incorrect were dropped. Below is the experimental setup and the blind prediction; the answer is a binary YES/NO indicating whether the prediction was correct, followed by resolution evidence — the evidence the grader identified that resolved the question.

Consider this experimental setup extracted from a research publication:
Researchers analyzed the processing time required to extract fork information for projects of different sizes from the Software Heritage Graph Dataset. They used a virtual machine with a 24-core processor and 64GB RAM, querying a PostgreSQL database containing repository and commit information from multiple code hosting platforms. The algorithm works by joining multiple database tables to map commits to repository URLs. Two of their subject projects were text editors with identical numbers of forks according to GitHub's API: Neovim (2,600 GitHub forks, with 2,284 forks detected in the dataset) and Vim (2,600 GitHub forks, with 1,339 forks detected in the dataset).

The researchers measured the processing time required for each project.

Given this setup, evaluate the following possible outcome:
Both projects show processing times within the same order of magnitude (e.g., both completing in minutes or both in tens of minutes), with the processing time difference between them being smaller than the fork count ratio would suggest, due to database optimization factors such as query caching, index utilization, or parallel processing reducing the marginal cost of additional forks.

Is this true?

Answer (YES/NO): NO